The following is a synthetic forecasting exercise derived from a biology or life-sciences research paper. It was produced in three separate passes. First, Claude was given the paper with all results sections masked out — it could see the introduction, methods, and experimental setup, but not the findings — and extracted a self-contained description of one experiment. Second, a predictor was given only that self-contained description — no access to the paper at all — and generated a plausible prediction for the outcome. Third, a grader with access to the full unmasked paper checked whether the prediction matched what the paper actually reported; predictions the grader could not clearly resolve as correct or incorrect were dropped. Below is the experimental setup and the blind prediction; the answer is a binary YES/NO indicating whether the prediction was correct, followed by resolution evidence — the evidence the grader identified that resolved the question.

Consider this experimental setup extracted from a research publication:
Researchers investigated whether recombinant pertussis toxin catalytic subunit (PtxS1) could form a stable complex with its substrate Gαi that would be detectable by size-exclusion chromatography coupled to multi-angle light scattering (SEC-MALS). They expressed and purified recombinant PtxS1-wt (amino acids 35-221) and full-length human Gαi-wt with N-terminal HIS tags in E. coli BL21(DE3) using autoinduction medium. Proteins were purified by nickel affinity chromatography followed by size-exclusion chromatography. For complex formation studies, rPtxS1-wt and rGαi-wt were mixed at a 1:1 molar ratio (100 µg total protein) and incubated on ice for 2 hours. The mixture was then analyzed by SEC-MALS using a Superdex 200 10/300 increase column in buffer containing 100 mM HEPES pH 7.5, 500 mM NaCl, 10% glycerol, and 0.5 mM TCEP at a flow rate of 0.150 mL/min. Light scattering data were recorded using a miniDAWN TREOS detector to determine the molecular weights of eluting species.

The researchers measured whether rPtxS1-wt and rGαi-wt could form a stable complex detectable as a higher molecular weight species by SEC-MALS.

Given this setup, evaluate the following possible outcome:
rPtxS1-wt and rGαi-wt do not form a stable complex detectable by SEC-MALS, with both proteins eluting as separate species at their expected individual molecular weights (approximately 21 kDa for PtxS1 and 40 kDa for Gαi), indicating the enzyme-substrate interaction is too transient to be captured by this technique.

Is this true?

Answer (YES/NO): YES